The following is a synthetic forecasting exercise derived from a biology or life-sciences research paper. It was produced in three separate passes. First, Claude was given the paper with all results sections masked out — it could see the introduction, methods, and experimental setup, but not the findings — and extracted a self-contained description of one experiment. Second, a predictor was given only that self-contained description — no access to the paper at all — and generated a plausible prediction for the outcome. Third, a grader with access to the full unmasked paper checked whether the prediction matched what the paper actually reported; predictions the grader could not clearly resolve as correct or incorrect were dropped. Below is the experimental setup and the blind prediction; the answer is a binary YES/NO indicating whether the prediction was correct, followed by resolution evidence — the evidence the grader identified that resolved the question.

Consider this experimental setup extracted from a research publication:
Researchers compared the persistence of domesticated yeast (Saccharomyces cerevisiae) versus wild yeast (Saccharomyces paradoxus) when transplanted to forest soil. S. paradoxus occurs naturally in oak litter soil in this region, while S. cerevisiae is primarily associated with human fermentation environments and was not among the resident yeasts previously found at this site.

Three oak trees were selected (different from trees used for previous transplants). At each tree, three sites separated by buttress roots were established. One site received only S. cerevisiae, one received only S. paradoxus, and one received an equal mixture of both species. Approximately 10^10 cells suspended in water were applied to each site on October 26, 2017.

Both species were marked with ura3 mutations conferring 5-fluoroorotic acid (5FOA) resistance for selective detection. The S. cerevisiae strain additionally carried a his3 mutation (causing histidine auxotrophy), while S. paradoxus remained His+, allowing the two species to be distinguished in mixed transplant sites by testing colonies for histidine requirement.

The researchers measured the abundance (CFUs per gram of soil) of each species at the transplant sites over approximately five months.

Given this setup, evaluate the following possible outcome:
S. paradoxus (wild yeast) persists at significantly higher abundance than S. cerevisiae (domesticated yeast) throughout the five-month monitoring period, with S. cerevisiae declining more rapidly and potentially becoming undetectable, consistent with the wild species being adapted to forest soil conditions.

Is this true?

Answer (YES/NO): NO